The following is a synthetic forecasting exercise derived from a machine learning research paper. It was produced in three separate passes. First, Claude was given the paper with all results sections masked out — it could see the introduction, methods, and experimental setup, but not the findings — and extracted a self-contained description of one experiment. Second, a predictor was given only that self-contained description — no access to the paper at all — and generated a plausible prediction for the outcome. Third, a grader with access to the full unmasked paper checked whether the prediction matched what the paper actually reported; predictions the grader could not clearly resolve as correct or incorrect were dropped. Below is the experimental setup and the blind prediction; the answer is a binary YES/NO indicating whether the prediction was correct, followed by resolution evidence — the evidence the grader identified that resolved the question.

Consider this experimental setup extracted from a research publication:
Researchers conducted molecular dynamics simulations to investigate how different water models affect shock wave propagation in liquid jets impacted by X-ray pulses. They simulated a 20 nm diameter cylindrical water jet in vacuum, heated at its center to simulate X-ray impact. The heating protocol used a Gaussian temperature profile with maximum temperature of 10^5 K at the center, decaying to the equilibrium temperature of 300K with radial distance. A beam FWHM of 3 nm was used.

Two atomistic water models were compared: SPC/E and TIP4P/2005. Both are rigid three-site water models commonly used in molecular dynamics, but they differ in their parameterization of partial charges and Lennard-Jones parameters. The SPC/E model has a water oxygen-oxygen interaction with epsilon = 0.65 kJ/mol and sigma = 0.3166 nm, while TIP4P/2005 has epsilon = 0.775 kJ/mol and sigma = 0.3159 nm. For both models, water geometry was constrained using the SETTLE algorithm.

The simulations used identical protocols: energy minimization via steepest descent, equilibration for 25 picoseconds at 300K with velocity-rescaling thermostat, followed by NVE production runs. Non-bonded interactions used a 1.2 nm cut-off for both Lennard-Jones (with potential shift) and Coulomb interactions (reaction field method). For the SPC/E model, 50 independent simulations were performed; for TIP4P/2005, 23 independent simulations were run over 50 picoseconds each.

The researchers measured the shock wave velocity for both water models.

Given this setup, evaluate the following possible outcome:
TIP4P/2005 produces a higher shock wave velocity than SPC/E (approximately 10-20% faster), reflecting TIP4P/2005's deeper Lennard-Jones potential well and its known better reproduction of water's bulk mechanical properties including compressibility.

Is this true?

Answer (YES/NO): NO